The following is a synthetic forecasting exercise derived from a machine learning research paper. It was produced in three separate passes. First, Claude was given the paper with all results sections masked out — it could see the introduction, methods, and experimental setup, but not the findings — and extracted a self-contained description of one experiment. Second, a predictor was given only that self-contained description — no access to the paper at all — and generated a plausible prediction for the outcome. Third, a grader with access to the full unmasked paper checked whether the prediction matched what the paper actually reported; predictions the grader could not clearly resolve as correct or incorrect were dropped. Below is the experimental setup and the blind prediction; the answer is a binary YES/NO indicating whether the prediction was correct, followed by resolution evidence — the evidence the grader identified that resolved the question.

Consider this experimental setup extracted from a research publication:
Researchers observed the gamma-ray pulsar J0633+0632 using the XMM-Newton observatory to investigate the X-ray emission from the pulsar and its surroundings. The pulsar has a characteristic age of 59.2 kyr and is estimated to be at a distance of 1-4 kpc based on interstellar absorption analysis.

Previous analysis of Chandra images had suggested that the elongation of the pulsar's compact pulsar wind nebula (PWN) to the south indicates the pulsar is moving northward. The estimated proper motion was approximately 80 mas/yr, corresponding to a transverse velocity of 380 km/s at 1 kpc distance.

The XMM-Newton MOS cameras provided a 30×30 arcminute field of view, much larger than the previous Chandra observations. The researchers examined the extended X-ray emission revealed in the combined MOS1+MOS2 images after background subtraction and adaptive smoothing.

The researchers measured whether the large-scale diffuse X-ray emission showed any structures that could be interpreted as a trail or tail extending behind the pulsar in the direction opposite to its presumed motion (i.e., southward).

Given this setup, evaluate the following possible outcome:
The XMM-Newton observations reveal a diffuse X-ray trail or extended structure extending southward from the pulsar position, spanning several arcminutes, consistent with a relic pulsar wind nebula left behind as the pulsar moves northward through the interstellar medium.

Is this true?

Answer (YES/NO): NO